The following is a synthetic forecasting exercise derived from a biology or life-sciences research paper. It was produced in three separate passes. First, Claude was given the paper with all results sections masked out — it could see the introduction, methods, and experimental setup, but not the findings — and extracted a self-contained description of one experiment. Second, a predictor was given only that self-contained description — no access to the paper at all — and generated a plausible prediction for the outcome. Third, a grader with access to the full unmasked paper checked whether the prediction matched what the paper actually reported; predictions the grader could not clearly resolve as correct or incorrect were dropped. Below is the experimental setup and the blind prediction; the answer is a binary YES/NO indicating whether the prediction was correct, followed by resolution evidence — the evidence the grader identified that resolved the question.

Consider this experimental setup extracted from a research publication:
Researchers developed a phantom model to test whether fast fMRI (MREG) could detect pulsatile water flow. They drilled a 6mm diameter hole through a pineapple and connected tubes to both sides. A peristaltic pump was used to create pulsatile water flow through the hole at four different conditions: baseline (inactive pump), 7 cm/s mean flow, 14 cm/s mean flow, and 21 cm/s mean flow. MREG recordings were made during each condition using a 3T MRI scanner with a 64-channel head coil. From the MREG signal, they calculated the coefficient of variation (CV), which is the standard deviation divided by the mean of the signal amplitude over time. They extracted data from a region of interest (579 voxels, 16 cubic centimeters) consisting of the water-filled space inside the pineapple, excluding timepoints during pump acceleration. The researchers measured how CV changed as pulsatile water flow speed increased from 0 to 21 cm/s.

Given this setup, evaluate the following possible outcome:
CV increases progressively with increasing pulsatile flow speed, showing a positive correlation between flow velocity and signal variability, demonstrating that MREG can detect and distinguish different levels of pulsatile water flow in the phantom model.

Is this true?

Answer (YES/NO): YES